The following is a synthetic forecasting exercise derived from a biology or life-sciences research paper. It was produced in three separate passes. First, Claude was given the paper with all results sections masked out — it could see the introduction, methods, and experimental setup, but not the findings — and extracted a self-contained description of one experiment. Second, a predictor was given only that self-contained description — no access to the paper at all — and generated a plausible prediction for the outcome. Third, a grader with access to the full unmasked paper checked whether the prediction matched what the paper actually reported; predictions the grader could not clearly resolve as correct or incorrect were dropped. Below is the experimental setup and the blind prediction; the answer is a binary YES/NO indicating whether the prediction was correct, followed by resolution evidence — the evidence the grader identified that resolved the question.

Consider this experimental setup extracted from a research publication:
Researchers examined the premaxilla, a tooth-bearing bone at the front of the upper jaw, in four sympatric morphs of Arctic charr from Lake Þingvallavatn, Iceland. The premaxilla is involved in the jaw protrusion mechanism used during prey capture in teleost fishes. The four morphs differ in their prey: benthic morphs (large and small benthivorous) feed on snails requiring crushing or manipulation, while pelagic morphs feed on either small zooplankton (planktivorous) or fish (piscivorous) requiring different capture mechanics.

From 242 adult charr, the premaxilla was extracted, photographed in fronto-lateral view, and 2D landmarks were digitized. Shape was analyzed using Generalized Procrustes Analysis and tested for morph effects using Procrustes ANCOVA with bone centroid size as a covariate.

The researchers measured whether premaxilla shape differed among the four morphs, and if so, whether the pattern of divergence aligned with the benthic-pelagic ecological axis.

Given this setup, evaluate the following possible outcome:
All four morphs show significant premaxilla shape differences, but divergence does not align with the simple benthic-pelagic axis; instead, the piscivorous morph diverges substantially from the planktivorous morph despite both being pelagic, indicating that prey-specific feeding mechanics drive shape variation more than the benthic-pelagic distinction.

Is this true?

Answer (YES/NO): NO